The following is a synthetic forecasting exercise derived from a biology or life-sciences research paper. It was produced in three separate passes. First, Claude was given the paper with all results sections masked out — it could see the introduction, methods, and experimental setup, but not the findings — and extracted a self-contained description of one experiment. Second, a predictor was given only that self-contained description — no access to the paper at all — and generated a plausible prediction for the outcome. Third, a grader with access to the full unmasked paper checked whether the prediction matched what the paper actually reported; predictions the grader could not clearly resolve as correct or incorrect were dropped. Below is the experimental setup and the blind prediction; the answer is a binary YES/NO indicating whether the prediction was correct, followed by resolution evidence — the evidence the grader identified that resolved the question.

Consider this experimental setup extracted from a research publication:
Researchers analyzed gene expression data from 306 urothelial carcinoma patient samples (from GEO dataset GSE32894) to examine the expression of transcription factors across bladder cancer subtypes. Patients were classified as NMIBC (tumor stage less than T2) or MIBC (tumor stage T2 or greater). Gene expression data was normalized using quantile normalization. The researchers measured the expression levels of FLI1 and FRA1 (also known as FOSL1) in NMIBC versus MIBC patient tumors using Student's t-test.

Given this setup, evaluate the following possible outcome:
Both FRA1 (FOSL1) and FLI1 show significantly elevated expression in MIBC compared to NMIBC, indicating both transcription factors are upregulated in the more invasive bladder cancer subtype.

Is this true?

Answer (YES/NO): NO